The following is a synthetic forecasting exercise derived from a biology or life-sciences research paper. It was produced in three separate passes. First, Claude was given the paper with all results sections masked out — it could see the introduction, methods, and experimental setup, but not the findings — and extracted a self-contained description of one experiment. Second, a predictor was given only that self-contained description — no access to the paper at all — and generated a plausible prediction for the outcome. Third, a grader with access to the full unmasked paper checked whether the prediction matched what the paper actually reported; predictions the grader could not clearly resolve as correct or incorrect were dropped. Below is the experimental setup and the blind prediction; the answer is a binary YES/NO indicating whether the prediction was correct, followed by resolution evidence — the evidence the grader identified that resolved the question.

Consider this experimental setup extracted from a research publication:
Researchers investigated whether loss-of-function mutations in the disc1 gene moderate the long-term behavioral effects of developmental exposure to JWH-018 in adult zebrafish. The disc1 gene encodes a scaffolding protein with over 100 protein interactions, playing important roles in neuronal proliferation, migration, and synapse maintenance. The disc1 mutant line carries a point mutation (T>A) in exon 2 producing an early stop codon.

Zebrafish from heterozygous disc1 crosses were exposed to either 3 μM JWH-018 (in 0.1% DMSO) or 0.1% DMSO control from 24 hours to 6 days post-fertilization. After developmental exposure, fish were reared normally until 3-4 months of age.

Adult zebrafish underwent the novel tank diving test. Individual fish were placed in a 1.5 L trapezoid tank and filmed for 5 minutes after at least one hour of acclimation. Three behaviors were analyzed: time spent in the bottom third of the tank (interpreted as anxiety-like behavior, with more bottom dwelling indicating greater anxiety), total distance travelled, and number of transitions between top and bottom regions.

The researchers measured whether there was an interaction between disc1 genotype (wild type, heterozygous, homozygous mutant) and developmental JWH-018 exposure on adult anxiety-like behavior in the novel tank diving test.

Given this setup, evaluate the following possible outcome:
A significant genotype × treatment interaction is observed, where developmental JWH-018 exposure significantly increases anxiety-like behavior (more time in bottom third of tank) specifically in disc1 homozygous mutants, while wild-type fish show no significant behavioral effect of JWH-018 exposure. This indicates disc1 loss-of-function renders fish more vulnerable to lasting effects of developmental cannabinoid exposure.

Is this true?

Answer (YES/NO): NO